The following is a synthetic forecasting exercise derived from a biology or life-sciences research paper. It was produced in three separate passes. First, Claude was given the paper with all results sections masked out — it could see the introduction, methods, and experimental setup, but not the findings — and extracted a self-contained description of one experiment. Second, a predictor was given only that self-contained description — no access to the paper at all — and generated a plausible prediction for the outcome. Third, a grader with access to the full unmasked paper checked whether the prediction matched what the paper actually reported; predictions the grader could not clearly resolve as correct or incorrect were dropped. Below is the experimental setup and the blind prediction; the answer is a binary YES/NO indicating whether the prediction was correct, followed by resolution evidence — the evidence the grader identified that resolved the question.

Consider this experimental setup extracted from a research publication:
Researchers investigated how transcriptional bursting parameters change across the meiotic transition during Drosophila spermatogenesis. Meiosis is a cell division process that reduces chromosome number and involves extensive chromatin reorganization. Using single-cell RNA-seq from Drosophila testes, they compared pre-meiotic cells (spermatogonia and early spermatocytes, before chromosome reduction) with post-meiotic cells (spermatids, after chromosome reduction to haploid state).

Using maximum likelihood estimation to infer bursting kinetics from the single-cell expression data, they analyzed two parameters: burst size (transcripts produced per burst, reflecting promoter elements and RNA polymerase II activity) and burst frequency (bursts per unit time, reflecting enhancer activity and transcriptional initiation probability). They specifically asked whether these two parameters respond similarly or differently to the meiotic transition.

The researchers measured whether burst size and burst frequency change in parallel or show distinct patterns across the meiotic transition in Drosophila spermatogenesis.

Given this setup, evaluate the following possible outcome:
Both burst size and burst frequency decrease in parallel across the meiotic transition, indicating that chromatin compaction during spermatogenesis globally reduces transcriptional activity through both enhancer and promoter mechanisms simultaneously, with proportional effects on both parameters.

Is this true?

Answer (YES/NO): NO